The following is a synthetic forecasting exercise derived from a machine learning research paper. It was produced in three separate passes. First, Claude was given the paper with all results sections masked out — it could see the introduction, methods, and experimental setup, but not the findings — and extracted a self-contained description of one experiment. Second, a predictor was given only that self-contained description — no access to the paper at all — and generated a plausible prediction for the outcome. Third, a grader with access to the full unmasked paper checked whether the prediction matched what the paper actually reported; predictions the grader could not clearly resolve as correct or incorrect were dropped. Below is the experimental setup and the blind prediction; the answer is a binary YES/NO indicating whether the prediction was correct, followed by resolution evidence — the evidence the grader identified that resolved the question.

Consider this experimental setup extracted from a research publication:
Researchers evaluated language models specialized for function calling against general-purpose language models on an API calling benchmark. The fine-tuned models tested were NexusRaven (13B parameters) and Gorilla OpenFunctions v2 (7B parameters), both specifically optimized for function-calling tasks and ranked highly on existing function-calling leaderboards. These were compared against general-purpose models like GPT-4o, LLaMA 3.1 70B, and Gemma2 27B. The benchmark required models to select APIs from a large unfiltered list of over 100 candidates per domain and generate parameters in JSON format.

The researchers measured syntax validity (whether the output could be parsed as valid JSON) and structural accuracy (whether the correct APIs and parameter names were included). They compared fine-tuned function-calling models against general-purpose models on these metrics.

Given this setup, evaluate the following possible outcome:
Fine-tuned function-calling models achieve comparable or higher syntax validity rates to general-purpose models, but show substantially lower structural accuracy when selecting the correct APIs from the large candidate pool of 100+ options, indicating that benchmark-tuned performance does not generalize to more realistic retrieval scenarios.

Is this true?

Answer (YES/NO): NO